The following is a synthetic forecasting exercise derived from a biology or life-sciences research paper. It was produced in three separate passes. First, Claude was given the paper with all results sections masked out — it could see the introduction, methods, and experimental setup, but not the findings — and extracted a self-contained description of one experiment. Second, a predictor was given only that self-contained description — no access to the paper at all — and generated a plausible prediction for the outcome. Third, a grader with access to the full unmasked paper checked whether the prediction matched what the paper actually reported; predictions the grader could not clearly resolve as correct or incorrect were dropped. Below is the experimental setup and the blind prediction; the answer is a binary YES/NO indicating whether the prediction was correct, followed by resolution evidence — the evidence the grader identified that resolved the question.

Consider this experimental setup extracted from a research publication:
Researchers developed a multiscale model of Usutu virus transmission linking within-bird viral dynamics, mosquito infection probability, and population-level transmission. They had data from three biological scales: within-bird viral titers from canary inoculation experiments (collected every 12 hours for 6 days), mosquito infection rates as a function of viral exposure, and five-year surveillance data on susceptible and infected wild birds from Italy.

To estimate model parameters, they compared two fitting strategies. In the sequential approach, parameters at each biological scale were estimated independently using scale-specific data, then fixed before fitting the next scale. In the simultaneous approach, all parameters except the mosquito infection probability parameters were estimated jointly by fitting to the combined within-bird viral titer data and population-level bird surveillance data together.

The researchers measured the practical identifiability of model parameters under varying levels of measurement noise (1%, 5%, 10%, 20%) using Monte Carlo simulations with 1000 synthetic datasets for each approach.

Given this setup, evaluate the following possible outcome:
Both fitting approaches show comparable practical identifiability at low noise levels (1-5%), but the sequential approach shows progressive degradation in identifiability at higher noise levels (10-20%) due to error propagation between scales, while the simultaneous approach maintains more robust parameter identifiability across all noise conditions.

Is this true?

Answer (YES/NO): NO